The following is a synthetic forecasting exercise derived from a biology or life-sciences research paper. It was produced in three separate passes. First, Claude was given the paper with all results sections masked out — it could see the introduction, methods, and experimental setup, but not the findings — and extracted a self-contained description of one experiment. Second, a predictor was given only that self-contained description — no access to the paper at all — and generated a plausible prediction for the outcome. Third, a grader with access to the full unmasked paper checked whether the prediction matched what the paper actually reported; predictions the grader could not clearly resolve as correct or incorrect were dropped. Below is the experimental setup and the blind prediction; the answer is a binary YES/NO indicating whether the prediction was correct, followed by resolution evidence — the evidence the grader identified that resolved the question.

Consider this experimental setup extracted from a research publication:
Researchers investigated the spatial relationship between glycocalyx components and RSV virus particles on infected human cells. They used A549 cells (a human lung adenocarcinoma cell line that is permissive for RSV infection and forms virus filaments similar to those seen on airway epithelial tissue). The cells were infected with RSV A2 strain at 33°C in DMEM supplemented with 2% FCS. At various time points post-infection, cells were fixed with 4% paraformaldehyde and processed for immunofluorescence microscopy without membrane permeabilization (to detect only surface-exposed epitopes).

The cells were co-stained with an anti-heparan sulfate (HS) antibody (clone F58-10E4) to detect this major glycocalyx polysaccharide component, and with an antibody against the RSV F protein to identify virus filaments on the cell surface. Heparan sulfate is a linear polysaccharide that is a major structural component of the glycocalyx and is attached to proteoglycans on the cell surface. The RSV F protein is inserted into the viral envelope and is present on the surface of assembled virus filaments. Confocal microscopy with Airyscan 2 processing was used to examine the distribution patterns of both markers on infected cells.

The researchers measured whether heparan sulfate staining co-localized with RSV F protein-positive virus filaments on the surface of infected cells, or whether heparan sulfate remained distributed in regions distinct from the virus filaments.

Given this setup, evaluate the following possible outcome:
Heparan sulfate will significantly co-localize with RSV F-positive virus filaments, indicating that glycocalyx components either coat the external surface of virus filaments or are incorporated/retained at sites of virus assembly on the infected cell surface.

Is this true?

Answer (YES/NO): YES